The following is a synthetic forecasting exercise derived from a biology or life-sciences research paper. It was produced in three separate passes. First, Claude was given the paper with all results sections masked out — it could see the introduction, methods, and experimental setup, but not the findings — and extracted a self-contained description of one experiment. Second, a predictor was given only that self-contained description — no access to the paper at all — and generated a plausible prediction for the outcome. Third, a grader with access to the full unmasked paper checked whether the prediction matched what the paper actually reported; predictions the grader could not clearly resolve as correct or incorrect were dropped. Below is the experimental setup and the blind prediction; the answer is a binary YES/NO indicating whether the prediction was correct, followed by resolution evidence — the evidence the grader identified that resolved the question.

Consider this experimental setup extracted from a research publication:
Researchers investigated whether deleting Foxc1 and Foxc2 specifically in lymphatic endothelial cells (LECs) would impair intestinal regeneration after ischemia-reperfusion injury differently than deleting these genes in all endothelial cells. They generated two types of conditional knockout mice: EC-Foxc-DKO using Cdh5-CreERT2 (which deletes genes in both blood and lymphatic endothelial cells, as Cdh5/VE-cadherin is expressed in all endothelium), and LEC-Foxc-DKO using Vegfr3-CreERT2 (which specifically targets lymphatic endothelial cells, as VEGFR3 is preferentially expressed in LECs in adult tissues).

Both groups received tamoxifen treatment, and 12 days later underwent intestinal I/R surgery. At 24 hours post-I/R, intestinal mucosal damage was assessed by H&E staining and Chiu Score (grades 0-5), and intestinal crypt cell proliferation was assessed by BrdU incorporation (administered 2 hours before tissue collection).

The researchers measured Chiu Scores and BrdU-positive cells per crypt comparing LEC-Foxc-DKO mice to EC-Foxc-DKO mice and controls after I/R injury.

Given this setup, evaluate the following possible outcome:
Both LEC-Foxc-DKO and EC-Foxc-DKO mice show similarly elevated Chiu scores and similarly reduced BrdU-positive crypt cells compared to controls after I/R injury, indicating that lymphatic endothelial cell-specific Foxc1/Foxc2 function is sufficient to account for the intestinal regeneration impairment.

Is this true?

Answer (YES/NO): NO